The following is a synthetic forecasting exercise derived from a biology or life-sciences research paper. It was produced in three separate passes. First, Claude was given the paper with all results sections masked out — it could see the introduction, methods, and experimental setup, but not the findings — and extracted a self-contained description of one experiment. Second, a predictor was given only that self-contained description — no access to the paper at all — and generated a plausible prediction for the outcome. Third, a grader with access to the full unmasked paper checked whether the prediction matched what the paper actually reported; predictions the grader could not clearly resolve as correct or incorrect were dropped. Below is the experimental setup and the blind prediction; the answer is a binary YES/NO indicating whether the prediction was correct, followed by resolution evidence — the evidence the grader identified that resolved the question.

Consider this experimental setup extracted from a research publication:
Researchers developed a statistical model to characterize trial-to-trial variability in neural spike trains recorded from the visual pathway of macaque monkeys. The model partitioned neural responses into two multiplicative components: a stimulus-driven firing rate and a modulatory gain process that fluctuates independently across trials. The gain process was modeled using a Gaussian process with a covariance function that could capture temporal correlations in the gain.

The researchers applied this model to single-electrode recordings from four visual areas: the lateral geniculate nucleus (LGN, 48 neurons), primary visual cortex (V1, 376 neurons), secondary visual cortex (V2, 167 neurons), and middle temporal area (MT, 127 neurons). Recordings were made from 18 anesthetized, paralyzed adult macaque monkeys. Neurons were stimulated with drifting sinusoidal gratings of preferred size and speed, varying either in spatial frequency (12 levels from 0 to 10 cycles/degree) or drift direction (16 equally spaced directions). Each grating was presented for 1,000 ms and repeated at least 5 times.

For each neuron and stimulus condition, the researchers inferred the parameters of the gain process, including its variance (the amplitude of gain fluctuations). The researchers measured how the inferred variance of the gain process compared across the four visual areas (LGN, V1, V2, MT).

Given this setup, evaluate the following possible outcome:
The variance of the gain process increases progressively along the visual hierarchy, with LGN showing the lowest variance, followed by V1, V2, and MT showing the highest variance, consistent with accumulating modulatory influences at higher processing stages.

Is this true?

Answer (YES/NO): NO